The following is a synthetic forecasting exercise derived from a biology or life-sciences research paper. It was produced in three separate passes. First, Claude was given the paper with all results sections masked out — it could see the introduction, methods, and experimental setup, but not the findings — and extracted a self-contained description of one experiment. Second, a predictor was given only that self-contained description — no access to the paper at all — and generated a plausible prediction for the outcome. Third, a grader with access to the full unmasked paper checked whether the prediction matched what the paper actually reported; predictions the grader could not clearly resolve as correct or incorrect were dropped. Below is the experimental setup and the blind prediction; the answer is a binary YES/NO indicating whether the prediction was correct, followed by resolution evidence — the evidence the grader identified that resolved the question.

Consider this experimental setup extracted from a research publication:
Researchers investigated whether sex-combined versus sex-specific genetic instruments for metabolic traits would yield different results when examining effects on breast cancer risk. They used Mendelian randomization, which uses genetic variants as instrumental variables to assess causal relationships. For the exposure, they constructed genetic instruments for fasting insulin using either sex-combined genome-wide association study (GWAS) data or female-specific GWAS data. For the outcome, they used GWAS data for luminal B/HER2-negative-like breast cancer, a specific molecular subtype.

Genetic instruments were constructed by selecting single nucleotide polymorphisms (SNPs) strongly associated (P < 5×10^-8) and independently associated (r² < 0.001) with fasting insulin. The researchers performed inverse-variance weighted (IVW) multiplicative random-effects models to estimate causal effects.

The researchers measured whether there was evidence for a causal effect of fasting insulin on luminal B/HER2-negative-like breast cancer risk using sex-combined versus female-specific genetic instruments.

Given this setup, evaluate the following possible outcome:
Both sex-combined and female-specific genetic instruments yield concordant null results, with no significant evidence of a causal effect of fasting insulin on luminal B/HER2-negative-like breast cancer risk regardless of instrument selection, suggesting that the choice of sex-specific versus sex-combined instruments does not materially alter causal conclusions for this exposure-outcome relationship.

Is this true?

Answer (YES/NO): NO